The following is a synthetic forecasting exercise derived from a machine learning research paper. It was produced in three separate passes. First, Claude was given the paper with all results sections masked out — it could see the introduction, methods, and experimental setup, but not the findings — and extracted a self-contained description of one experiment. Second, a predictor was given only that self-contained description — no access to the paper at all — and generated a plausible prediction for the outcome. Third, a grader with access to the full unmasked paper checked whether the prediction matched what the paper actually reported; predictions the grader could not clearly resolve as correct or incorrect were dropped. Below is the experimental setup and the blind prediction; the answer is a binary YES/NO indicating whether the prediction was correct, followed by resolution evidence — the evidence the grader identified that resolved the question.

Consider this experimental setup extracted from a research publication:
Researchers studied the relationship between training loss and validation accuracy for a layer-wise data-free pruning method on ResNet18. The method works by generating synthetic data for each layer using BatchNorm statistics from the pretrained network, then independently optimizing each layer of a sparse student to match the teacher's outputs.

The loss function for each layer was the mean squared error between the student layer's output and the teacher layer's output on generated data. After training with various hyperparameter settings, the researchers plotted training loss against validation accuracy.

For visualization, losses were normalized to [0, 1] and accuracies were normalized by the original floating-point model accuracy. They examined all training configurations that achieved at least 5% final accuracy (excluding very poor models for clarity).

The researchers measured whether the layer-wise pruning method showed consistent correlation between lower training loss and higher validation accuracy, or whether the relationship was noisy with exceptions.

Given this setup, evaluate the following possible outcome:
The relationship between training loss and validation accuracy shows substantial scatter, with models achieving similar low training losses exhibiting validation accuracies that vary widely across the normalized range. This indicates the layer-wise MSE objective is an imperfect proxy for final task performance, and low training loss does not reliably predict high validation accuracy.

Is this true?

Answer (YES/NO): NO